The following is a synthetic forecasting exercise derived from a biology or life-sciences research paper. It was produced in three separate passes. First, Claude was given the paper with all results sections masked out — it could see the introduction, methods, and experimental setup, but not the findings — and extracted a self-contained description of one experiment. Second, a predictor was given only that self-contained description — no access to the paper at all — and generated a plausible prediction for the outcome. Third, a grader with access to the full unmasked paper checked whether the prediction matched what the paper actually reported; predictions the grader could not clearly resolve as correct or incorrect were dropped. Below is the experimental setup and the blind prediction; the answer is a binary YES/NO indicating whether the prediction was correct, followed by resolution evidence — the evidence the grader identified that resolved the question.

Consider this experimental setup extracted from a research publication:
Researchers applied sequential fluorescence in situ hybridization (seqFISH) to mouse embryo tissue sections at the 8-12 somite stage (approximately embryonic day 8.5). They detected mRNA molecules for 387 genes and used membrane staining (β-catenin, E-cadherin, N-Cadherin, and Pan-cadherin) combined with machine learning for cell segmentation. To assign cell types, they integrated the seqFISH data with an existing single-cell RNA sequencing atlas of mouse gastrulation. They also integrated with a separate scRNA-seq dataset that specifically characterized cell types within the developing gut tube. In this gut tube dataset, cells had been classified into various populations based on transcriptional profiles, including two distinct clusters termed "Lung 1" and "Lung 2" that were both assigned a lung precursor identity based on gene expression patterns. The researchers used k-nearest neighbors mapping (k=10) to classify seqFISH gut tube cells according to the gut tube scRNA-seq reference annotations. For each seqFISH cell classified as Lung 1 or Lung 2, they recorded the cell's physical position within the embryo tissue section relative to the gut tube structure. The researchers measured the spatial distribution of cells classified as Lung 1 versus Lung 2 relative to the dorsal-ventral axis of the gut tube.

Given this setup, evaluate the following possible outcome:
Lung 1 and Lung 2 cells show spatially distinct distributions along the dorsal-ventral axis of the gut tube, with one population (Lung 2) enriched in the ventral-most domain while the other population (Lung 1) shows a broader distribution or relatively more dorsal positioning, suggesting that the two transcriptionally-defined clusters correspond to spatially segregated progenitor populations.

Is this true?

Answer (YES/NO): NO